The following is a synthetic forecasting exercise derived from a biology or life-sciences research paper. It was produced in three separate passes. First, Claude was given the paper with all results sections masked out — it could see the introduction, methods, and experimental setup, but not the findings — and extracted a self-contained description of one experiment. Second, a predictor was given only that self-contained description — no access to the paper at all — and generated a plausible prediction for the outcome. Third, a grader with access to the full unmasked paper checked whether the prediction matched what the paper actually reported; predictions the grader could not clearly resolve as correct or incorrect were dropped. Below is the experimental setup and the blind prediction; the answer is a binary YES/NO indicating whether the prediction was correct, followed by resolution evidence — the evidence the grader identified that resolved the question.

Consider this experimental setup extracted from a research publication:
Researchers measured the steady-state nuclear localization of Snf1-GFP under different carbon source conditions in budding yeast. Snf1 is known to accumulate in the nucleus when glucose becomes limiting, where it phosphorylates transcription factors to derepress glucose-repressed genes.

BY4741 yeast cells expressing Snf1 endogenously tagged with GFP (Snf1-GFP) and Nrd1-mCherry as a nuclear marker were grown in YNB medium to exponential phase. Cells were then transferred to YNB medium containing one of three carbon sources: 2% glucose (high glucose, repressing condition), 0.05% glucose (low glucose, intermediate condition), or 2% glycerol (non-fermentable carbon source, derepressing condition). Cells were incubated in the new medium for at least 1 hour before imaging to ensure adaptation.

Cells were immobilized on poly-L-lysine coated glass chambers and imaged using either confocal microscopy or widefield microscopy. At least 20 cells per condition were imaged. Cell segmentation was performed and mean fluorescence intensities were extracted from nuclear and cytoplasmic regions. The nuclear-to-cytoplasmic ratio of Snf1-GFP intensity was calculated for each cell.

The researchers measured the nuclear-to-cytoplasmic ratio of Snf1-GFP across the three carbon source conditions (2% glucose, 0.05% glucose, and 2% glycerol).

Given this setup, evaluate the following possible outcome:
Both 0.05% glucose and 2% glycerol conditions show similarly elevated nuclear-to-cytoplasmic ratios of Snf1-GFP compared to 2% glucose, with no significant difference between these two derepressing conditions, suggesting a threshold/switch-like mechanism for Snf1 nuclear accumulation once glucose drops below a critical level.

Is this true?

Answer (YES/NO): NO